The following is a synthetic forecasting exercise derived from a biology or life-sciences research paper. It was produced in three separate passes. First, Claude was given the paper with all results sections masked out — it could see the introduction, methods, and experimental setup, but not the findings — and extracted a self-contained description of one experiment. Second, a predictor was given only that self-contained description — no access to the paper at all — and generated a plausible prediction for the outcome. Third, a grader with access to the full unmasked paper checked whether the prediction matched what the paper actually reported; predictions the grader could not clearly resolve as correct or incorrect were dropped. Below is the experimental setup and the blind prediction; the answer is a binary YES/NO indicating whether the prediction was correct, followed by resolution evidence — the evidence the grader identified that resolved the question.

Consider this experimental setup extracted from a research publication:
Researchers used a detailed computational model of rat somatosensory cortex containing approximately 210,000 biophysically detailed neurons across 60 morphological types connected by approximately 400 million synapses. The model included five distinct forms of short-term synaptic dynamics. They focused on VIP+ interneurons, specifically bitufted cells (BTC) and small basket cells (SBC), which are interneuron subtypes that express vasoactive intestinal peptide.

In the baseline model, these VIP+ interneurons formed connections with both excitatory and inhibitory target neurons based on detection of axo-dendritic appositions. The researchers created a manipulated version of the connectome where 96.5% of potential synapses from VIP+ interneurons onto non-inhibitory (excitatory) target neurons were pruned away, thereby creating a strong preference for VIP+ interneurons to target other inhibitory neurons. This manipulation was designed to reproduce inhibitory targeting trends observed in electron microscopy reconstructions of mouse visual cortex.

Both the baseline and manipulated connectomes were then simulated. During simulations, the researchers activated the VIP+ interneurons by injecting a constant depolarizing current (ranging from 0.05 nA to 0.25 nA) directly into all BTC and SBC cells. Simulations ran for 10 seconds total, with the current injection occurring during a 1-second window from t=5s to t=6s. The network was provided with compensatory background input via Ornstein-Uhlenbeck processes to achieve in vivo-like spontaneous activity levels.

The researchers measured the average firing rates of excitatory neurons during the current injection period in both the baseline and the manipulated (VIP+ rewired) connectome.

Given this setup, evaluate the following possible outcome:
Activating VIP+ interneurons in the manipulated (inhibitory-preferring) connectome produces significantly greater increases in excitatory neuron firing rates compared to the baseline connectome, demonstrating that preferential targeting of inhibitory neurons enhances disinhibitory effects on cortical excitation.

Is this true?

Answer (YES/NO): NO